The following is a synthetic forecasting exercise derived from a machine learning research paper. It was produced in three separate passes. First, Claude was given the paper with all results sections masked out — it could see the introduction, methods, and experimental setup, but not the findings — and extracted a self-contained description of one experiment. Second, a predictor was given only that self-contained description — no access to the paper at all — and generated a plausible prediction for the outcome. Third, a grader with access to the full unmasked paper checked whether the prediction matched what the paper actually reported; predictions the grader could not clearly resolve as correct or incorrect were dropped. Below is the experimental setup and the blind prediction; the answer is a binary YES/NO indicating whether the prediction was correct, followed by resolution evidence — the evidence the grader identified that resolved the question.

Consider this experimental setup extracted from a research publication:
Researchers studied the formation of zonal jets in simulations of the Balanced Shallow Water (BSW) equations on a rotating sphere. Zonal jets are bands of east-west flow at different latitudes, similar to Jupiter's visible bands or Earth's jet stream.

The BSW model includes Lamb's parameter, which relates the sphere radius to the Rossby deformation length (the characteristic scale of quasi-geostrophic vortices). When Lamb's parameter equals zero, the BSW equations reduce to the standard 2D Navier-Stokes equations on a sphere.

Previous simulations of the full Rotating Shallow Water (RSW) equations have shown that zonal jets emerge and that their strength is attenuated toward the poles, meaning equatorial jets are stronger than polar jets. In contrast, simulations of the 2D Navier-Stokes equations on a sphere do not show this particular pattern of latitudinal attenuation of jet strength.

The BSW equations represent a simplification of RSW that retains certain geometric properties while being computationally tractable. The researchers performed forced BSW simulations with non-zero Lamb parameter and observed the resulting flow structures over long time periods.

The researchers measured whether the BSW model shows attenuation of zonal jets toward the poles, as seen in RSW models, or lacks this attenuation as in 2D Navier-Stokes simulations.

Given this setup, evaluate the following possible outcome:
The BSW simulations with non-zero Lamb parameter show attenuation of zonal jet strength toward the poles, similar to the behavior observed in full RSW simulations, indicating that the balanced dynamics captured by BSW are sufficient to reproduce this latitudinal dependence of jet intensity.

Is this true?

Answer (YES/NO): YES